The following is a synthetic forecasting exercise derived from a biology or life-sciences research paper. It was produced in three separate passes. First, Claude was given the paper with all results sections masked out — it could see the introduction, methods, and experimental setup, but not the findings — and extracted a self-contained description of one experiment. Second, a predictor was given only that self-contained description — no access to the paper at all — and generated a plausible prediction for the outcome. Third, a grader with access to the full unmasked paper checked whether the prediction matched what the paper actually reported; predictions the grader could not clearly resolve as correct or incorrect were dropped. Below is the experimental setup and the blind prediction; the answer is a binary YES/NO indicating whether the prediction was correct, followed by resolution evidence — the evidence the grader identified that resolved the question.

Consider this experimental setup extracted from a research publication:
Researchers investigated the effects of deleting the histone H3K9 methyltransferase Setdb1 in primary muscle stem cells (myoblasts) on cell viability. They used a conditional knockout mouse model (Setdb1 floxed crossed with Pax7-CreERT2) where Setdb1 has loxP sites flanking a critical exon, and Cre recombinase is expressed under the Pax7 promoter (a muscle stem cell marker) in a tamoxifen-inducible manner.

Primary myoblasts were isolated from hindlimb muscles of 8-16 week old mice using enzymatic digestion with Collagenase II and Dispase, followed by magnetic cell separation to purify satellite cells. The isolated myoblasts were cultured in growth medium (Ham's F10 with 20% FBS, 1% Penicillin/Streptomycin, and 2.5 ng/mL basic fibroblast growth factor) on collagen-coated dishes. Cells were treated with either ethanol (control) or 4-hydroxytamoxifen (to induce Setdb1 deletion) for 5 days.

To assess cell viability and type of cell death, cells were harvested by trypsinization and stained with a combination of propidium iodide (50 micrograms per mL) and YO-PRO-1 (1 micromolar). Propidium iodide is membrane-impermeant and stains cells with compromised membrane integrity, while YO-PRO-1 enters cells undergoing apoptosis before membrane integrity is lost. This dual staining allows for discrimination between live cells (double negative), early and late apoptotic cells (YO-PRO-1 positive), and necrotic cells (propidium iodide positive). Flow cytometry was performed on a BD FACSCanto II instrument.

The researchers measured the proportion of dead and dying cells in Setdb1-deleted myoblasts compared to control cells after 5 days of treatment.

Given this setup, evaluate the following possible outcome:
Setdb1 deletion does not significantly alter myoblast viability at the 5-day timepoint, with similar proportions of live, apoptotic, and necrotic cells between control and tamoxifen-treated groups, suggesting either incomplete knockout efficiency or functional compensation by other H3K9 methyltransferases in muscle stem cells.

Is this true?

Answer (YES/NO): NO